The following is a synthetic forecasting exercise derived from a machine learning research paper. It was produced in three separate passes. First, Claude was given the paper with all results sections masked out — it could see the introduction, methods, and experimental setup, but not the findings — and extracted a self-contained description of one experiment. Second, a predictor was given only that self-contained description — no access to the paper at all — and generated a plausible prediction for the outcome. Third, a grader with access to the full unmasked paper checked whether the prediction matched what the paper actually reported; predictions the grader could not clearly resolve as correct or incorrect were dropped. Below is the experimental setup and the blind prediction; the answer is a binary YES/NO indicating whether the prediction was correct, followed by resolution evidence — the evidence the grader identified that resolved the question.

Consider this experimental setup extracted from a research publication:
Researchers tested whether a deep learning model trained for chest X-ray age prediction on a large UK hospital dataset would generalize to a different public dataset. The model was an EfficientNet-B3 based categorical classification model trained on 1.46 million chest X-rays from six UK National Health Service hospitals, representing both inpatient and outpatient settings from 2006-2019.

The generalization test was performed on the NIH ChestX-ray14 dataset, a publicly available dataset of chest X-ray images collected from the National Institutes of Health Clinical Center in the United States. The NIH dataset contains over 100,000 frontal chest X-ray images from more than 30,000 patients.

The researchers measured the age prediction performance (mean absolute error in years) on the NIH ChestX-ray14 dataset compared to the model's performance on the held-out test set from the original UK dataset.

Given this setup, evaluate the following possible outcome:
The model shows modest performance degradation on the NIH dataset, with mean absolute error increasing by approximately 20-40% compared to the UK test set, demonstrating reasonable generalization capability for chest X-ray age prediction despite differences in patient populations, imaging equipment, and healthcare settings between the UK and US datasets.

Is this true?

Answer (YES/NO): NO